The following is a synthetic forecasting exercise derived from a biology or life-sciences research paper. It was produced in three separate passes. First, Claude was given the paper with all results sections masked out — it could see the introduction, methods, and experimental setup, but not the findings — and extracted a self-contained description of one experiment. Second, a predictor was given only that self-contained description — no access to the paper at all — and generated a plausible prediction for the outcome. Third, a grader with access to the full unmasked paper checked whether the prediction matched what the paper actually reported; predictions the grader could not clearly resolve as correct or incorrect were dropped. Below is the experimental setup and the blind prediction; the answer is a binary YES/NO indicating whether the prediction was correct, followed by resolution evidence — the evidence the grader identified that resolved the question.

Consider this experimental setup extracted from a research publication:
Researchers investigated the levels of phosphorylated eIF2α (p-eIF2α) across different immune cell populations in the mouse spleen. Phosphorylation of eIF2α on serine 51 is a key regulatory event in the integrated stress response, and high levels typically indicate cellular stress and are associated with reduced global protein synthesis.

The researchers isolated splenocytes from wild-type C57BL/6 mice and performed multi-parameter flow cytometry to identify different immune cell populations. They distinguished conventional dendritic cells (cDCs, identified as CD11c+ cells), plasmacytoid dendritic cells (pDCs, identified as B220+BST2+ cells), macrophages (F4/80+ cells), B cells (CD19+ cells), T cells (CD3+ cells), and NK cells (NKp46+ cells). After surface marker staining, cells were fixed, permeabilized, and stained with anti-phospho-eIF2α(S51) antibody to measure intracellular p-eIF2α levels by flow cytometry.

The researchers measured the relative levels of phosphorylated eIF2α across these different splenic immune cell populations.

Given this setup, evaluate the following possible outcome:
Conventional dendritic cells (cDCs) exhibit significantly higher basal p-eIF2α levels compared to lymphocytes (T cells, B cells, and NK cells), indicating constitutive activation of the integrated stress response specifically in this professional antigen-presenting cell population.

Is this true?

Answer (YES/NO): YES